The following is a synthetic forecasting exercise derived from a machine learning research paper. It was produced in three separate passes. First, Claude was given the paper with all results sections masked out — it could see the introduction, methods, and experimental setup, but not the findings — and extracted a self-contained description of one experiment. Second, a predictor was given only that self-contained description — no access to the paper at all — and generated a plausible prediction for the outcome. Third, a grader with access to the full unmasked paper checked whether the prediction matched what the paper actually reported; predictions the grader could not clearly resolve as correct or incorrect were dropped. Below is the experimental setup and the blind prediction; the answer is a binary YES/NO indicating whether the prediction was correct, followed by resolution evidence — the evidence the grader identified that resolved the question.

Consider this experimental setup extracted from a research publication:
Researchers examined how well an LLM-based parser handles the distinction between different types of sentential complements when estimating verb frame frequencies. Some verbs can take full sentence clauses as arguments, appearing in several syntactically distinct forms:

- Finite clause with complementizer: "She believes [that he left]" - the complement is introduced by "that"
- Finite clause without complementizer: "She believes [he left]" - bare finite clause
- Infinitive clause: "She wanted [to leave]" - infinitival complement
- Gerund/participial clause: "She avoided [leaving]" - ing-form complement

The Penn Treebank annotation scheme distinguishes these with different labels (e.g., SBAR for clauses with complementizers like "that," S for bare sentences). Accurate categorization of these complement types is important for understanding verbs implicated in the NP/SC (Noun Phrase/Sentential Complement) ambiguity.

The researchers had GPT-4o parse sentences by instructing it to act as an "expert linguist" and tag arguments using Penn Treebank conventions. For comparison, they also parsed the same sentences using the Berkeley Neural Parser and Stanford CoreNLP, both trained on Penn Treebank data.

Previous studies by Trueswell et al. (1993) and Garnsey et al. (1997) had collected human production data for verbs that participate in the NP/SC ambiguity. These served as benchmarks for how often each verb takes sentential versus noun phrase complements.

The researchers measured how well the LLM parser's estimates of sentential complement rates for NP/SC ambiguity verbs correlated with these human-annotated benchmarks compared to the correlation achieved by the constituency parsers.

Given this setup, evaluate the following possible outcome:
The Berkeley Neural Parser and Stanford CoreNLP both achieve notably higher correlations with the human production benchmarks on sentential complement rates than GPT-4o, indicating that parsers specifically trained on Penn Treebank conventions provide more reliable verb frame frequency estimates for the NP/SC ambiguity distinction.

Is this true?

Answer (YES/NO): NO